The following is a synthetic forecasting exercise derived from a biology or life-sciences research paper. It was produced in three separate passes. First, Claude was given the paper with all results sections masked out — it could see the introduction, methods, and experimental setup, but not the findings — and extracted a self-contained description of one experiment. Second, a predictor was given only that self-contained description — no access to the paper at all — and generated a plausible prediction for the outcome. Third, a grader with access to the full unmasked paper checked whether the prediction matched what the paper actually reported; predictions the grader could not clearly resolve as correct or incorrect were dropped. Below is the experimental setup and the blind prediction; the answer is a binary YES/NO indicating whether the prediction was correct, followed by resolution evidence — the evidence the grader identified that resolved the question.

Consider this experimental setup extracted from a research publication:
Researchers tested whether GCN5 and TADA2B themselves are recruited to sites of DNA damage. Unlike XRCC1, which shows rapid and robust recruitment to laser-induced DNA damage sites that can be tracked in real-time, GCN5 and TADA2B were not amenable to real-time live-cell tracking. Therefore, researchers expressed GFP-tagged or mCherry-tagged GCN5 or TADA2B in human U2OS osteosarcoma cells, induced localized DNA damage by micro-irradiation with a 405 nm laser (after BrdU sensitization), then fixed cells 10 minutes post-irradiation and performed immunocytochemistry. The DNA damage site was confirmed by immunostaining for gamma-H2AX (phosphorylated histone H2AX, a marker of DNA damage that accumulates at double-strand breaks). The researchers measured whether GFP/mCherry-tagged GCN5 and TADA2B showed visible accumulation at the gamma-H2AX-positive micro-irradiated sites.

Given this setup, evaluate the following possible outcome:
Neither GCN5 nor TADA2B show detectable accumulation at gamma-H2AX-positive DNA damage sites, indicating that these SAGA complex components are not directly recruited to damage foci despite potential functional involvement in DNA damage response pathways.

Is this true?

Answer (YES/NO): NO